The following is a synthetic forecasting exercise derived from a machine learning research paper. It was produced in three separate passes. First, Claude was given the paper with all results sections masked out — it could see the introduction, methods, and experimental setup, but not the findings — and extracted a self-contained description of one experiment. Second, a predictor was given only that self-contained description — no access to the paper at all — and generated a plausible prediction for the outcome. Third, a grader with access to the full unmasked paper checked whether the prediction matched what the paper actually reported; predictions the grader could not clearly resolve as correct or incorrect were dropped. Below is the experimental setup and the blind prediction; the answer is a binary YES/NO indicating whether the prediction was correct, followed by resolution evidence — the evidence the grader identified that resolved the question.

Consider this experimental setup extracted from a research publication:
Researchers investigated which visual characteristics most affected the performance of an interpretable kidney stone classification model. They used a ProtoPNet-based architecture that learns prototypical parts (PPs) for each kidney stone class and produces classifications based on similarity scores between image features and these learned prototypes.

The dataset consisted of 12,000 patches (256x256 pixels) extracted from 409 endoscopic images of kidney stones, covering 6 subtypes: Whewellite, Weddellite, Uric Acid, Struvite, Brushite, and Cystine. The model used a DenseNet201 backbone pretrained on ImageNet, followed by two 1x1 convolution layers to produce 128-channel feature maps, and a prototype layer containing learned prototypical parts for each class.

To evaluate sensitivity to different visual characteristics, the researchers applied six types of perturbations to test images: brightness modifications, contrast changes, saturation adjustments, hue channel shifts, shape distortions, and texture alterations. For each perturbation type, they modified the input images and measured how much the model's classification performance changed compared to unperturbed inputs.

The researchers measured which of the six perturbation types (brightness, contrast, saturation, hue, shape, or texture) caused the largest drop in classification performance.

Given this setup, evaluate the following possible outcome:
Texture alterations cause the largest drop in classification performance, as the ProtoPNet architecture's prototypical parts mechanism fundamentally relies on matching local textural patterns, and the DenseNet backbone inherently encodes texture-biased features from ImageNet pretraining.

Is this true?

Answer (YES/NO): NO